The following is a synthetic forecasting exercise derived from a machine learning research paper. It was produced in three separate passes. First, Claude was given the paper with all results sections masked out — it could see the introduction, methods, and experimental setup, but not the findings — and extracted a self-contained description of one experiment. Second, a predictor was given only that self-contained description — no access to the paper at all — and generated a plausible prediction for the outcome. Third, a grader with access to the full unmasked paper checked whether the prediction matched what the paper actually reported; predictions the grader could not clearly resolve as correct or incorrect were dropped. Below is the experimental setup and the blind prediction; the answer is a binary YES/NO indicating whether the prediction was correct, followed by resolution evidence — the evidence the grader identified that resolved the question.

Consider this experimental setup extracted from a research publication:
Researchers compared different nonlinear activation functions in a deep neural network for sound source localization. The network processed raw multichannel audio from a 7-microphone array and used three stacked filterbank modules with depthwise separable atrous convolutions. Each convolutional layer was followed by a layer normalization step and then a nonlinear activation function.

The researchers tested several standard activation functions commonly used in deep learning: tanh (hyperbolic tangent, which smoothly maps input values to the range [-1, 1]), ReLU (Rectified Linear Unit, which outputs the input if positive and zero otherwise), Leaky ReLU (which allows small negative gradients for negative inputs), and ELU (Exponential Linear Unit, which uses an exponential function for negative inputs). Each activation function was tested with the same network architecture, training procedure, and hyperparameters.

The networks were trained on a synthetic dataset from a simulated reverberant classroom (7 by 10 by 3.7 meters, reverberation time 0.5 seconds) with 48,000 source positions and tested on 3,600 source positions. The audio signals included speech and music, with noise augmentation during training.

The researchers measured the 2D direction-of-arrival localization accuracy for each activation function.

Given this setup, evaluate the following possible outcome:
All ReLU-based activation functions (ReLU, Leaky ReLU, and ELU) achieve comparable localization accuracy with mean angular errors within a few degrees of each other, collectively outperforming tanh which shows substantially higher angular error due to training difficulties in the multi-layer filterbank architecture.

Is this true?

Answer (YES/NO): NO